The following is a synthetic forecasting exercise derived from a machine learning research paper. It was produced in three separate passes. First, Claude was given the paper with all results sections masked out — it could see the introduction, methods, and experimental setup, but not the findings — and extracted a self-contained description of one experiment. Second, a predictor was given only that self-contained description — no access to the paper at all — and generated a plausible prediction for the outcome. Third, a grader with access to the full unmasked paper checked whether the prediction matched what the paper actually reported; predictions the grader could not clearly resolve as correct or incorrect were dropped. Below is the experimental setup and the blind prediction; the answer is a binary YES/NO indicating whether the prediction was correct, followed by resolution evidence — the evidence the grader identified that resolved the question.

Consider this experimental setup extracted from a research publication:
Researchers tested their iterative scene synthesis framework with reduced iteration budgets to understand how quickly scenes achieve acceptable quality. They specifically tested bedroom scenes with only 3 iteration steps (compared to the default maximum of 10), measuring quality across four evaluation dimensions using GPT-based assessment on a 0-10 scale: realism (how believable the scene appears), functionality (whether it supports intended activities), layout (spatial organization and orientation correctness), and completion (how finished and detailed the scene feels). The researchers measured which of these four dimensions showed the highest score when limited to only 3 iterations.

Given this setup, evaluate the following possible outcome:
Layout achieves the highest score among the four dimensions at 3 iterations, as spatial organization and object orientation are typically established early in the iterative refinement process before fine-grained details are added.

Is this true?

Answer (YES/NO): NO